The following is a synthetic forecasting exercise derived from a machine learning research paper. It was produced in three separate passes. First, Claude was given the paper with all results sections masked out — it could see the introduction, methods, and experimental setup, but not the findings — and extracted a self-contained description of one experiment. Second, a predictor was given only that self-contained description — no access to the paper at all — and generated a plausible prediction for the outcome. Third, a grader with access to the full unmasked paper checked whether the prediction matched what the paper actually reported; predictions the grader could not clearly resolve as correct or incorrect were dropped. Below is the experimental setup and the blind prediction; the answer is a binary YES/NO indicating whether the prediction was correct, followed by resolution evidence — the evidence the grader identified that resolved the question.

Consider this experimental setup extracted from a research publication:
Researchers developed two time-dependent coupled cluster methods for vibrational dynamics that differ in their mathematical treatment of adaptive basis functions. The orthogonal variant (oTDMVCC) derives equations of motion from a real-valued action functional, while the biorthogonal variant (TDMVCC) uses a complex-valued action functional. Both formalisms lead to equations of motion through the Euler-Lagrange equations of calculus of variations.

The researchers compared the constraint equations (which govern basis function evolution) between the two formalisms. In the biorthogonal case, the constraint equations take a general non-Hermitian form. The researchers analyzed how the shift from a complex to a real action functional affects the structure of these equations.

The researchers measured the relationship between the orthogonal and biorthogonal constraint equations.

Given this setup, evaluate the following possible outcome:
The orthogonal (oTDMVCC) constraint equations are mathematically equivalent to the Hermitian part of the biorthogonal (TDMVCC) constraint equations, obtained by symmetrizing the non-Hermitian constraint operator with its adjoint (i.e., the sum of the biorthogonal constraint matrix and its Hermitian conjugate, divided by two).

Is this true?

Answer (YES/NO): NO